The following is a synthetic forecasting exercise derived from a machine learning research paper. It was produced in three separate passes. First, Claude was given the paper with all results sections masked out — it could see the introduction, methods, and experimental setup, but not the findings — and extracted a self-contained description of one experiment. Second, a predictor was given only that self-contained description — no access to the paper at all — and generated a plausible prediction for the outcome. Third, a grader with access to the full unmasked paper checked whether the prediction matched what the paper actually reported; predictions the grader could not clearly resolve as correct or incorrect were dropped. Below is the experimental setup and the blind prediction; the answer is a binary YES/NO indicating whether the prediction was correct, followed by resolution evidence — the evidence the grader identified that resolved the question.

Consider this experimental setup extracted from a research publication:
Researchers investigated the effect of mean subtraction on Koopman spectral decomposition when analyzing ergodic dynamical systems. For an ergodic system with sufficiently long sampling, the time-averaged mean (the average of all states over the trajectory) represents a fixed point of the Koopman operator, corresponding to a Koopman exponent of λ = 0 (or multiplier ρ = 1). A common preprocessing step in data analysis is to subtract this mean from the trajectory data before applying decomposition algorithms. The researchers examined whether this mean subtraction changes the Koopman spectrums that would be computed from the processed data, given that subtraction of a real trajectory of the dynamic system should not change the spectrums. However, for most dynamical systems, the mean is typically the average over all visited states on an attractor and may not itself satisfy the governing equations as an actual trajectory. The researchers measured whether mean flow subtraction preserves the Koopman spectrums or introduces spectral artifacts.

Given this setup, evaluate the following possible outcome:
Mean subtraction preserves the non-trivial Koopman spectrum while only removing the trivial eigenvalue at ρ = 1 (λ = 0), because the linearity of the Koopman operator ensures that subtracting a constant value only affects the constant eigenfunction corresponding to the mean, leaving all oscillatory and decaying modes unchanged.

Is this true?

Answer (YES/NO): NO